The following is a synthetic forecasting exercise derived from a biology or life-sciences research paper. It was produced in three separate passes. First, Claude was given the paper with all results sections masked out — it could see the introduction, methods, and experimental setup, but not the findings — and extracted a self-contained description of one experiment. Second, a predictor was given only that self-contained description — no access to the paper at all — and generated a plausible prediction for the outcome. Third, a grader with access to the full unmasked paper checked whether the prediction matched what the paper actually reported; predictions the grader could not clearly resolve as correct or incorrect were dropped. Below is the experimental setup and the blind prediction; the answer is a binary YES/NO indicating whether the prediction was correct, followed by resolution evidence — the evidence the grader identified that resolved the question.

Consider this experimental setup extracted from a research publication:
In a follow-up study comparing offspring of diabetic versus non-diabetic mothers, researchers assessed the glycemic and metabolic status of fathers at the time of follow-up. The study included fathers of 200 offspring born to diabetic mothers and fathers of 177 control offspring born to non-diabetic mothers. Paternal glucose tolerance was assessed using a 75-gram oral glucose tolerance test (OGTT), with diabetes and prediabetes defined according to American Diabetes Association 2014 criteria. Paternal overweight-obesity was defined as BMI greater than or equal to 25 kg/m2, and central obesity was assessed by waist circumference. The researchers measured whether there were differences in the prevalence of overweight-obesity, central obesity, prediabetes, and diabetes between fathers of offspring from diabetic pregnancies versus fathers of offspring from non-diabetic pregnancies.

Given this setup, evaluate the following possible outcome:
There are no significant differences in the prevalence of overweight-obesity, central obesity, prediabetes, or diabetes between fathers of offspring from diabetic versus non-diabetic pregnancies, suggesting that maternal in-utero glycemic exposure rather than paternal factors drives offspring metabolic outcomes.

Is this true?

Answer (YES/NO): NO